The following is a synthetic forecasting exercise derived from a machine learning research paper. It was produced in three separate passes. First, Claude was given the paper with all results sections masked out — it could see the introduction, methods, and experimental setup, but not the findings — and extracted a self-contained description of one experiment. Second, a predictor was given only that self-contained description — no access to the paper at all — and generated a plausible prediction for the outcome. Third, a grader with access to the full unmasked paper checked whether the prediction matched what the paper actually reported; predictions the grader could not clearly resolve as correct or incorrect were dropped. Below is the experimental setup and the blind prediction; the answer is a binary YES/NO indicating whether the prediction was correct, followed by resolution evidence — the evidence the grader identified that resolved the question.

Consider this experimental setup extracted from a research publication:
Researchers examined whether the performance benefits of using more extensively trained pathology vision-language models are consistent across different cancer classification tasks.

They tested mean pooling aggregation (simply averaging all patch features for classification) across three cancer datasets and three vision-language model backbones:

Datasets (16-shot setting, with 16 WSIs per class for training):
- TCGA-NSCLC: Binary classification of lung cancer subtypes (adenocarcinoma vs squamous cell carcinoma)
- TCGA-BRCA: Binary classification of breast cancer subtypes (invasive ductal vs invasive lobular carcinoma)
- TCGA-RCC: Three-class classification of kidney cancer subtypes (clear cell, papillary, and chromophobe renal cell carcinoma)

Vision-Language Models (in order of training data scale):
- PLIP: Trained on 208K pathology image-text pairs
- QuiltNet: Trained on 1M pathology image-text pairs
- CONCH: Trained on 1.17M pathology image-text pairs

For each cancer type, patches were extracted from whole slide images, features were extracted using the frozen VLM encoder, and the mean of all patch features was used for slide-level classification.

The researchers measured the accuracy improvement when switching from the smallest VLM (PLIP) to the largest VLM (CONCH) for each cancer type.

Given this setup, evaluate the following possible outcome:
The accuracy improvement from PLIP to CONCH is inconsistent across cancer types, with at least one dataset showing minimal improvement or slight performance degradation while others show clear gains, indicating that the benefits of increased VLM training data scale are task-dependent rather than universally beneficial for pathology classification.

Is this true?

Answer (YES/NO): NO